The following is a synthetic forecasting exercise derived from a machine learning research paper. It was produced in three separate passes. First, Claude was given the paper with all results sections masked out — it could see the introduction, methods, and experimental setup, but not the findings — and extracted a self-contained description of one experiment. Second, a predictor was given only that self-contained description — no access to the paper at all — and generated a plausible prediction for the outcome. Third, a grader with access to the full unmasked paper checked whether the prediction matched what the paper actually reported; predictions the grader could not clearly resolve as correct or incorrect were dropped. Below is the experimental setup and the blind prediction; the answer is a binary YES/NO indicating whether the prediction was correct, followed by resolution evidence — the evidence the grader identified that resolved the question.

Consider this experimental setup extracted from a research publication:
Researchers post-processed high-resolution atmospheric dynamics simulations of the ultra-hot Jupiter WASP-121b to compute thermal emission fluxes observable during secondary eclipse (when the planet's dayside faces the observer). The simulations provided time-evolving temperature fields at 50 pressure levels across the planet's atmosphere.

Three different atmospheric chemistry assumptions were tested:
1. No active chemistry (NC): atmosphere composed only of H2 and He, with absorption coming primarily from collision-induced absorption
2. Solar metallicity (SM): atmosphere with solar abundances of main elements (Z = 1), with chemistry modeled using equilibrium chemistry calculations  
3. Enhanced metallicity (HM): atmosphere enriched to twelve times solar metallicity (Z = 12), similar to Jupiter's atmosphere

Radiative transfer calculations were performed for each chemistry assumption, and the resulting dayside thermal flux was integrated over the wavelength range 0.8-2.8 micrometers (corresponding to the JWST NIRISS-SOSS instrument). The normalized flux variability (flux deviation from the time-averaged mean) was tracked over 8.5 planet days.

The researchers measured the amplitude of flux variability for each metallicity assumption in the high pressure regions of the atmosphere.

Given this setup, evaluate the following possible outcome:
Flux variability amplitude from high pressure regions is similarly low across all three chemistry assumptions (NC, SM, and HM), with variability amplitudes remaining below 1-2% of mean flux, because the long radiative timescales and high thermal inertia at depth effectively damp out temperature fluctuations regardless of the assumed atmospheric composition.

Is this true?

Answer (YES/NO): NO